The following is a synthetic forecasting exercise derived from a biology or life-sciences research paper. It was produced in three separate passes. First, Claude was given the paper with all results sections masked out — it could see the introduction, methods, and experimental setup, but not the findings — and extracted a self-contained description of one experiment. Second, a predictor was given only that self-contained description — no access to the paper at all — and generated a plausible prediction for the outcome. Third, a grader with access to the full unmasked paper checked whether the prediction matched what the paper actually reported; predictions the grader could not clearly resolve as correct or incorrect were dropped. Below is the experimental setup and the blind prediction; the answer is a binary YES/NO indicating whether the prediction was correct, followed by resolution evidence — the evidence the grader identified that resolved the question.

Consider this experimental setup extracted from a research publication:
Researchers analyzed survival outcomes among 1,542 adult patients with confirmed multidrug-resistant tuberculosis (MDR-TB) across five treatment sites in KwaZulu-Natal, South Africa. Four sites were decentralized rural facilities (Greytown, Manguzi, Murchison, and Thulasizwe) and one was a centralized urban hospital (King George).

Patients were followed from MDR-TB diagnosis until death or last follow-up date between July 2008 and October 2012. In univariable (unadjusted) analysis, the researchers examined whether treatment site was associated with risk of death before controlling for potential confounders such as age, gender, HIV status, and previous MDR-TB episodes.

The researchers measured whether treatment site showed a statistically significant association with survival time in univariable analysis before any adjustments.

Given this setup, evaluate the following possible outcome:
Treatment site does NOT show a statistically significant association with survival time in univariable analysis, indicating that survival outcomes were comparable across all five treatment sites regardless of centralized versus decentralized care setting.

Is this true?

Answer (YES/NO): NO